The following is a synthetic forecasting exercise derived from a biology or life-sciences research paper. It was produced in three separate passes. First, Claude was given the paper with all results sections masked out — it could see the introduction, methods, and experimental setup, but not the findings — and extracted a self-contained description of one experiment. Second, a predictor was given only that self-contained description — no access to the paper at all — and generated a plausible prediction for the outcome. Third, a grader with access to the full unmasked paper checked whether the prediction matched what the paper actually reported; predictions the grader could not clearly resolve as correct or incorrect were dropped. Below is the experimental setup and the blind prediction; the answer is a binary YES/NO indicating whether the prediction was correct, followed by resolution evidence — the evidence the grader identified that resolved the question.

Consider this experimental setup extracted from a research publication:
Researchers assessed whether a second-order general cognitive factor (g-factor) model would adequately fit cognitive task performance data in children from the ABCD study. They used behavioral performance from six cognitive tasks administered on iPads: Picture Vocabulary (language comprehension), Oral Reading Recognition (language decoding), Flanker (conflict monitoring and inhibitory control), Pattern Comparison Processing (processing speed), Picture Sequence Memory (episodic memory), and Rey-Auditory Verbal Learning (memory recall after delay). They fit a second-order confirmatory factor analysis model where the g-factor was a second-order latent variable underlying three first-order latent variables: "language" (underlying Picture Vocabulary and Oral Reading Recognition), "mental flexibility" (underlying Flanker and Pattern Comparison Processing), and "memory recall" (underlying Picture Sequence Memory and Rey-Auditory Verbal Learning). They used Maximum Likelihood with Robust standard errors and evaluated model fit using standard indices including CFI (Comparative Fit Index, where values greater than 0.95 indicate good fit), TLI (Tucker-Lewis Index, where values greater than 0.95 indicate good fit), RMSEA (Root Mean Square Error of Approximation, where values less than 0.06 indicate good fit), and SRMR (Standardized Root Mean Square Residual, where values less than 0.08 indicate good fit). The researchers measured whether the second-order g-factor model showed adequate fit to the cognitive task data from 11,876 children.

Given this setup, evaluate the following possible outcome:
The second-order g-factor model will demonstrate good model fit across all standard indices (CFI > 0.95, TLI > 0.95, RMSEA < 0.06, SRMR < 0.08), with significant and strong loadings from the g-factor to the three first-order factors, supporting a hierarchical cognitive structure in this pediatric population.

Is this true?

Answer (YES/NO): YES